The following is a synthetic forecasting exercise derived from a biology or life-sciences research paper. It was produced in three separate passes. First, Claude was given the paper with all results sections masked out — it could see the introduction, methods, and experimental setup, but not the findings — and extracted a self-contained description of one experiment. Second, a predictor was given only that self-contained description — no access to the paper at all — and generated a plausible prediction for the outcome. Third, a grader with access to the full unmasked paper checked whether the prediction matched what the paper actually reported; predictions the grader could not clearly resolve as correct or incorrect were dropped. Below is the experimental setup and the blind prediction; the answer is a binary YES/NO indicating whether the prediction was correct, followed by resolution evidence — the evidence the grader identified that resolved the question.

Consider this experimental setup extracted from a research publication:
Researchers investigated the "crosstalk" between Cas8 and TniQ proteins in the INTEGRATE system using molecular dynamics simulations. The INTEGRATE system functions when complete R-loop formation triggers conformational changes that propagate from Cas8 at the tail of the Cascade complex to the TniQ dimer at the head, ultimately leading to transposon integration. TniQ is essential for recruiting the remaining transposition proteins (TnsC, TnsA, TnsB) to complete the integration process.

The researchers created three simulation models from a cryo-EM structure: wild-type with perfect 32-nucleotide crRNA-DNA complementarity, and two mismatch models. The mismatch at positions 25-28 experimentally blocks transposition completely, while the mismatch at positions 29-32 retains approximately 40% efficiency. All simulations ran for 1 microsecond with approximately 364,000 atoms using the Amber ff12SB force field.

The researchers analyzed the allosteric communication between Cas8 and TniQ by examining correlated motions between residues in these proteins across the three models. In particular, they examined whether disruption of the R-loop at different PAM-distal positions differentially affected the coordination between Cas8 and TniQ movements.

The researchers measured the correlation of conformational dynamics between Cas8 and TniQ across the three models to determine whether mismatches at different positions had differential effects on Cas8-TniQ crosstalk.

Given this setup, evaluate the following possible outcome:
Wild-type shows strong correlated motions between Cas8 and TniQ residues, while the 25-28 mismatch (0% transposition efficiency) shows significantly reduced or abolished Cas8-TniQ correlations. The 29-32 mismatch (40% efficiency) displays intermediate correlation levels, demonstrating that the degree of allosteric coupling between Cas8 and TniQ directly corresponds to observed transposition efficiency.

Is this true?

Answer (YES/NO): NO